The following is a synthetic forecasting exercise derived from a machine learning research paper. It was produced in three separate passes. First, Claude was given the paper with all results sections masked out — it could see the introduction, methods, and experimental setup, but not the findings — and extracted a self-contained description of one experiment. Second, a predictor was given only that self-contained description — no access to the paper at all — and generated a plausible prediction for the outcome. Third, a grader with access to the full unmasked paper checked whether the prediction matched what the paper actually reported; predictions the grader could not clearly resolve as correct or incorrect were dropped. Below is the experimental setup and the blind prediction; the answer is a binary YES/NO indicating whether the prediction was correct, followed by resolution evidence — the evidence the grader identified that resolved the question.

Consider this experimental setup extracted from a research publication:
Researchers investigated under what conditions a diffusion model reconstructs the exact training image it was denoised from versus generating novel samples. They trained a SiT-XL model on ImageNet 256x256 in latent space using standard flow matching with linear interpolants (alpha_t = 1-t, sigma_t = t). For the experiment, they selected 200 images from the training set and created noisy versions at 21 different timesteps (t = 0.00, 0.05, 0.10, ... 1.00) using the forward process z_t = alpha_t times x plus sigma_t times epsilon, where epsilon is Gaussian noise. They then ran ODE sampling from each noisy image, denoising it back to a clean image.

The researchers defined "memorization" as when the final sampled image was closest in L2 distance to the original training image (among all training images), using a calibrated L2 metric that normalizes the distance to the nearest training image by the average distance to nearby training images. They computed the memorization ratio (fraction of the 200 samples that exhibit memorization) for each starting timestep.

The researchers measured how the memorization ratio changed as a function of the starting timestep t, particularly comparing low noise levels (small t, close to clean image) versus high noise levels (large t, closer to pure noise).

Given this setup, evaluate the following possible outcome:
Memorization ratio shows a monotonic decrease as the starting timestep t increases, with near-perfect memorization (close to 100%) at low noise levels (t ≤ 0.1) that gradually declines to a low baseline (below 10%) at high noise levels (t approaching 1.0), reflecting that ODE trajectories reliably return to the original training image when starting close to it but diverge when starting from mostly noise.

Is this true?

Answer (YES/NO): NO